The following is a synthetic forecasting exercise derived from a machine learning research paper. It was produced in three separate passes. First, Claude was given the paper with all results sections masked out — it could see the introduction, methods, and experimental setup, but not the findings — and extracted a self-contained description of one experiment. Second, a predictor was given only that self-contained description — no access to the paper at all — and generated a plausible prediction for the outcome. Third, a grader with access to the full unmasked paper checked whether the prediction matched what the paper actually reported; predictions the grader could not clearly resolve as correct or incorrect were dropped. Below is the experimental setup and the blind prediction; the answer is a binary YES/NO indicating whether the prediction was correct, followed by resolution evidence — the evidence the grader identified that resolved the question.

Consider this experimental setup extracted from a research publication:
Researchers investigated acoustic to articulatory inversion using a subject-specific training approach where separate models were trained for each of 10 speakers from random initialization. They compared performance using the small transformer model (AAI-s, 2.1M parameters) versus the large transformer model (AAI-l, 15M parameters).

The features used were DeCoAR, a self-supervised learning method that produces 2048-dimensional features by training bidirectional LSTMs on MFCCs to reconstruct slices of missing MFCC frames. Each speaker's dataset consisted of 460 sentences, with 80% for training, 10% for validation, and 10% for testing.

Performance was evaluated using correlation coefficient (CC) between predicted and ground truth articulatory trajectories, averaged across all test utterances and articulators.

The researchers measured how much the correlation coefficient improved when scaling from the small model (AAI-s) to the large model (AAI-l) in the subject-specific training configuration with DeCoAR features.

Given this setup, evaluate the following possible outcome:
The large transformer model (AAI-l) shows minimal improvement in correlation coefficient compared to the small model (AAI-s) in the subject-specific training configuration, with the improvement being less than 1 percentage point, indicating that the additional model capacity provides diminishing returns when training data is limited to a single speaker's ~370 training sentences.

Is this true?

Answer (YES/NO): NO